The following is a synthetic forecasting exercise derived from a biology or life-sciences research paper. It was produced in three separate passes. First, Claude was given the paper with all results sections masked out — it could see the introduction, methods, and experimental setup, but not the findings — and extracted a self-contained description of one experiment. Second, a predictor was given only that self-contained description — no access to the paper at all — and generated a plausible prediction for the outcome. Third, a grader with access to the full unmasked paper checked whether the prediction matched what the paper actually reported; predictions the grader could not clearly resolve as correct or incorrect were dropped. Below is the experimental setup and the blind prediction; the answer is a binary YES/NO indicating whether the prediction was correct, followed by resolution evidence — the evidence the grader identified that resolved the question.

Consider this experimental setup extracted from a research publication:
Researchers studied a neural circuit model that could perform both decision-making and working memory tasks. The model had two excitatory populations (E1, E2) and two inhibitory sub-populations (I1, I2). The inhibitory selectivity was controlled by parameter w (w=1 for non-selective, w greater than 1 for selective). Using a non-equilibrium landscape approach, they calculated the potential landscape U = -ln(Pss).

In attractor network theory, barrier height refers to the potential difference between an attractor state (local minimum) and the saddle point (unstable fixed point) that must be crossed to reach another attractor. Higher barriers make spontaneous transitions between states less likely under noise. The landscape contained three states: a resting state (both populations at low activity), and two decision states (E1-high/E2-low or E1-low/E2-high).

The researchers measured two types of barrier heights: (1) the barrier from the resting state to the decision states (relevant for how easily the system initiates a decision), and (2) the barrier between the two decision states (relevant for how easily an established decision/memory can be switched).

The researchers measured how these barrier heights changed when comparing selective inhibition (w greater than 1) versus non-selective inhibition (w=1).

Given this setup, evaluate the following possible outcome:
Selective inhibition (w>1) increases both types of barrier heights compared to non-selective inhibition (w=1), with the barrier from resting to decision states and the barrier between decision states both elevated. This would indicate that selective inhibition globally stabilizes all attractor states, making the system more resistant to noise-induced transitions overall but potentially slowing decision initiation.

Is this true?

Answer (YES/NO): NO